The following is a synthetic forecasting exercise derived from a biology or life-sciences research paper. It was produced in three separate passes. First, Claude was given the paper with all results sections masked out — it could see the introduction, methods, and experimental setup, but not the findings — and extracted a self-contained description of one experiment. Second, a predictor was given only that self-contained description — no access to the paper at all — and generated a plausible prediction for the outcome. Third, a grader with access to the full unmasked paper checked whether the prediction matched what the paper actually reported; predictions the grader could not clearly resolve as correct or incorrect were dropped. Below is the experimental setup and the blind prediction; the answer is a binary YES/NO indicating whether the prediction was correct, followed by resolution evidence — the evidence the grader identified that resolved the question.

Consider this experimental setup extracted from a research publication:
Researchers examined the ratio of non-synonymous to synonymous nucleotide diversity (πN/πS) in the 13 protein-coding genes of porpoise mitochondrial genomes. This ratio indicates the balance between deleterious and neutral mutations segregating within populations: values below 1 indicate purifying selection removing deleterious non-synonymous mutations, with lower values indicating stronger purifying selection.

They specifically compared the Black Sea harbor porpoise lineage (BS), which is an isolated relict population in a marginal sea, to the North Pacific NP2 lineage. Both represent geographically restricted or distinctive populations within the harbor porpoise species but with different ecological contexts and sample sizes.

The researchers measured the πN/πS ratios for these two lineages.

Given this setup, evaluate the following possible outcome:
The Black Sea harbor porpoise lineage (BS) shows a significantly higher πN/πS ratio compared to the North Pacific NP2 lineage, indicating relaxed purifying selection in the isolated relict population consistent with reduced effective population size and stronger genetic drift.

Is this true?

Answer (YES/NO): YES